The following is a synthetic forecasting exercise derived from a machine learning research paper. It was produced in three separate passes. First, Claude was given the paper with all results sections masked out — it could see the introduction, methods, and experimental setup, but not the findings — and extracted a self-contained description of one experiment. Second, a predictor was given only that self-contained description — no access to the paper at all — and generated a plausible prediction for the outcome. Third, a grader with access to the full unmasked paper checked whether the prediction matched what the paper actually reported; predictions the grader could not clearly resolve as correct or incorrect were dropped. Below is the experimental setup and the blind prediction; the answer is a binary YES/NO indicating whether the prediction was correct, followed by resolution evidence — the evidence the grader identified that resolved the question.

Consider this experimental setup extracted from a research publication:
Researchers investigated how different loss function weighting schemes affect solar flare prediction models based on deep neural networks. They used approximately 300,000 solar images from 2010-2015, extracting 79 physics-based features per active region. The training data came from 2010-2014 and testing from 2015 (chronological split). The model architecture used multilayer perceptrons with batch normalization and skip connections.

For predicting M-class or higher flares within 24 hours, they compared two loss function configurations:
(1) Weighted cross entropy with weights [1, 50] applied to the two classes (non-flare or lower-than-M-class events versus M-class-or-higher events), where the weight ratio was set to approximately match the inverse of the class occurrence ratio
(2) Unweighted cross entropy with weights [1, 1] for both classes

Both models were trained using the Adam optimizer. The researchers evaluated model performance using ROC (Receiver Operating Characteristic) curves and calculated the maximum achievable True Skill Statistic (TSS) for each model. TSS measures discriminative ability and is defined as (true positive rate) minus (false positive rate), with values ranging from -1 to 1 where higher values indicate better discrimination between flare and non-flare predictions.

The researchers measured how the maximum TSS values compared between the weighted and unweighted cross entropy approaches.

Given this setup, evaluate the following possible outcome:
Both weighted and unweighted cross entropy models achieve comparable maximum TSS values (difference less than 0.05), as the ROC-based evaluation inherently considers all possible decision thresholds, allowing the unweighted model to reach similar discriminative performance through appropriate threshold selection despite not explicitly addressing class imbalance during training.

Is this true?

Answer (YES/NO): YES